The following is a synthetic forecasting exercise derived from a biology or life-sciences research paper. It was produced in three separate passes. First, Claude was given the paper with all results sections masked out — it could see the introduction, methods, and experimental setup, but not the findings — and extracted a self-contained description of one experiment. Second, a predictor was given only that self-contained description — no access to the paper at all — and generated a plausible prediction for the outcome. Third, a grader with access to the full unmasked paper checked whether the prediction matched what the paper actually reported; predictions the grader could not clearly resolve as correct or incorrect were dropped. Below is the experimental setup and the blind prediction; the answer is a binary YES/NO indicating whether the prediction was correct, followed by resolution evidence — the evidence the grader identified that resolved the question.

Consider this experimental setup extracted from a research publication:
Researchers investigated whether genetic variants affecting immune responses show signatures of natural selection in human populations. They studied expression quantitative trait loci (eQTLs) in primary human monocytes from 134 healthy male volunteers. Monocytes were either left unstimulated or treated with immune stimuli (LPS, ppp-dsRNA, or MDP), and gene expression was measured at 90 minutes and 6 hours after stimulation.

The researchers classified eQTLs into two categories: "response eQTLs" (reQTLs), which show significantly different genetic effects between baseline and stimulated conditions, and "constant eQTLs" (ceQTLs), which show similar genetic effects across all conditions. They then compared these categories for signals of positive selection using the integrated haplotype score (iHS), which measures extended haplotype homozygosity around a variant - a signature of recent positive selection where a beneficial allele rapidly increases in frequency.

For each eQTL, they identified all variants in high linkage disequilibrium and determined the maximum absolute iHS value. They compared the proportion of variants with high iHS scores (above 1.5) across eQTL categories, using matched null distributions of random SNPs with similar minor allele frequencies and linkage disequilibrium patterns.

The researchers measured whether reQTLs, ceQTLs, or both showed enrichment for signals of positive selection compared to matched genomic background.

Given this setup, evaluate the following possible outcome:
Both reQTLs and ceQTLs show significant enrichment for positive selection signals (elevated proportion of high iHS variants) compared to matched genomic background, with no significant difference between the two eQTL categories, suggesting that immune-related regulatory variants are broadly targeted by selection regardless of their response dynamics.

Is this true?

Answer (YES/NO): YES